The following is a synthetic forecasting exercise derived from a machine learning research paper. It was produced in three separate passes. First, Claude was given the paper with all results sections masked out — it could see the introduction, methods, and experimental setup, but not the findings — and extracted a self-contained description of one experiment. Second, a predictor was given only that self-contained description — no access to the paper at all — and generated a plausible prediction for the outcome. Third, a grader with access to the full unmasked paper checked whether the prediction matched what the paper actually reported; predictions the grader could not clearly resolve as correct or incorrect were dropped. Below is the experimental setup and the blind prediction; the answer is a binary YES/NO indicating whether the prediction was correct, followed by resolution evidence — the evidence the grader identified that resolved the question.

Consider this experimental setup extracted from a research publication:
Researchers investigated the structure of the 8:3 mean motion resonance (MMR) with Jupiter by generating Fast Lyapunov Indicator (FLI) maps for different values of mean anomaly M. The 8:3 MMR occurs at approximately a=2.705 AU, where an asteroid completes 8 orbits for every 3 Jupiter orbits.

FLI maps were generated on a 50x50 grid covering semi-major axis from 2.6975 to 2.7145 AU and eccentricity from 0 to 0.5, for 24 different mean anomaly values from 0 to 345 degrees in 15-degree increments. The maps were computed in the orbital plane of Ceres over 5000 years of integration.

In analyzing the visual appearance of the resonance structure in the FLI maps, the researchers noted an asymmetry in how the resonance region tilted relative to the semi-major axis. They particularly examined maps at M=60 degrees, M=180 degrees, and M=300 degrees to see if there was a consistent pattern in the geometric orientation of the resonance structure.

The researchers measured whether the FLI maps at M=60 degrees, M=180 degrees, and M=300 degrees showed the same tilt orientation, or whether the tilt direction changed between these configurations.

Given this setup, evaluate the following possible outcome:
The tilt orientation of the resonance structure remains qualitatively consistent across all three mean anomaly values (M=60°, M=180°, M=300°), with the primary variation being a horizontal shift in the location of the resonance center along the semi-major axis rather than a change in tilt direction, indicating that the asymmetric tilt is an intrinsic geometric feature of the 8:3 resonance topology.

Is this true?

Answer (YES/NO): NO